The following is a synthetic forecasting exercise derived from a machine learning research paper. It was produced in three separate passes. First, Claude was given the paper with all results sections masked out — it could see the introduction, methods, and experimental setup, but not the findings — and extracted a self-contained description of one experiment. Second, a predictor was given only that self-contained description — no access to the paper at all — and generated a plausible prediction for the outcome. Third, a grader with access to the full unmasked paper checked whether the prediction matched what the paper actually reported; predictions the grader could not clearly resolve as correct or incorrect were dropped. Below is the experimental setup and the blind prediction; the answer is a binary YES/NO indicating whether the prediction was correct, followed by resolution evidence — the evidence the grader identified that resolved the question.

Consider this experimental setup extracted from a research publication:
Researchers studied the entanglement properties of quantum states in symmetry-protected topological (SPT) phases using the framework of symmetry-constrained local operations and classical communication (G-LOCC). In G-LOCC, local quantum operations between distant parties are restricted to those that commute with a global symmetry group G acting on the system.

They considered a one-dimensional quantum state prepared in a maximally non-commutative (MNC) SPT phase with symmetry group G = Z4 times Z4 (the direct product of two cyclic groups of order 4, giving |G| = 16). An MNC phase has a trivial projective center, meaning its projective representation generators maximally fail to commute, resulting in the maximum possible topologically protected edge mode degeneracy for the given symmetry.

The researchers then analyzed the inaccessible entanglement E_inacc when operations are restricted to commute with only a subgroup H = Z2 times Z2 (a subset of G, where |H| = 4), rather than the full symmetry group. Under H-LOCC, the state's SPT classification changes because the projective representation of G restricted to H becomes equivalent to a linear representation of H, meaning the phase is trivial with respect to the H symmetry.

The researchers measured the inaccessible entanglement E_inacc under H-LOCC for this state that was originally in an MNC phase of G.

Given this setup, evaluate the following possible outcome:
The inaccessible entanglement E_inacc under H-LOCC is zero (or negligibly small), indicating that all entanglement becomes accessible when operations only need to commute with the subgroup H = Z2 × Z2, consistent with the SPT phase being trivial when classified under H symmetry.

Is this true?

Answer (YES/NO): NO